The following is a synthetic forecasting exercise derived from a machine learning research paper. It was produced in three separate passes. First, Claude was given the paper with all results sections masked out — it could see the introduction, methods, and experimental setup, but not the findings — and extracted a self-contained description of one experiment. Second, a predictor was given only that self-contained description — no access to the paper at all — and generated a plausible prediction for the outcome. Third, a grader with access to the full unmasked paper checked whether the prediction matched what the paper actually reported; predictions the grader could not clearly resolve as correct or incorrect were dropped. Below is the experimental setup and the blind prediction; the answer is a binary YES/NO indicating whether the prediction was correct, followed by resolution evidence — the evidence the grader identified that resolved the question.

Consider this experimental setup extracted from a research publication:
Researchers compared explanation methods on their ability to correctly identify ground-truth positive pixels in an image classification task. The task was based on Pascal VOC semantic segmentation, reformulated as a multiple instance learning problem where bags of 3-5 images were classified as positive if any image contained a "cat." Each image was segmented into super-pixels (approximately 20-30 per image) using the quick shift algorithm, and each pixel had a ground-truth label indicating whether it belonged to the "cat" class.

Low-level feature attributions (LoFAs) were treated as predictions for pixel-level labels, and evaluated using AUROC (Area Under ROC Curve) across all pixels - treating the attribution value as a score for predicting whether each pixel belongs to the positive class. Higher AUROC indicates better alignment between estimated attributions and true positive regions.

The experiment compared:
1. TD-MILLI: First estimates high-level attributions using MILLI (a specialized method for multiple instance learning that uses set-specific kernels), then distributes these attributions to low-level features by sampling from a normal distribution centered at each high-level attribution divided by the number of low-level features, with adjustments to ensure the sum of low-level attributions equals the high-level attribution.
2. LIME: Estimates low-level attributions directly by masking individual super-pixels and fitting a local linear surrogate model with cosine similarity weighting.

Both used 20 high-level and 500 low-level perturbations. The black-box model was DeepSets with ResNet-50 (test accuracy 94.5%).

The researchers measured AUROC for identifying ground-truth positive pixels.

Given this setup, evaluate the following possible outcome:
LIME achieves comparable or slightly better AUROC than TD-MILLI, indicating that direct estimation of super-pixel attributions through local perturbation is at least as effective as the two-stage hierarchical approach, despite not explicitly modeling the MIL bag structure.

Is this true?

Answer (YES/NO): YES